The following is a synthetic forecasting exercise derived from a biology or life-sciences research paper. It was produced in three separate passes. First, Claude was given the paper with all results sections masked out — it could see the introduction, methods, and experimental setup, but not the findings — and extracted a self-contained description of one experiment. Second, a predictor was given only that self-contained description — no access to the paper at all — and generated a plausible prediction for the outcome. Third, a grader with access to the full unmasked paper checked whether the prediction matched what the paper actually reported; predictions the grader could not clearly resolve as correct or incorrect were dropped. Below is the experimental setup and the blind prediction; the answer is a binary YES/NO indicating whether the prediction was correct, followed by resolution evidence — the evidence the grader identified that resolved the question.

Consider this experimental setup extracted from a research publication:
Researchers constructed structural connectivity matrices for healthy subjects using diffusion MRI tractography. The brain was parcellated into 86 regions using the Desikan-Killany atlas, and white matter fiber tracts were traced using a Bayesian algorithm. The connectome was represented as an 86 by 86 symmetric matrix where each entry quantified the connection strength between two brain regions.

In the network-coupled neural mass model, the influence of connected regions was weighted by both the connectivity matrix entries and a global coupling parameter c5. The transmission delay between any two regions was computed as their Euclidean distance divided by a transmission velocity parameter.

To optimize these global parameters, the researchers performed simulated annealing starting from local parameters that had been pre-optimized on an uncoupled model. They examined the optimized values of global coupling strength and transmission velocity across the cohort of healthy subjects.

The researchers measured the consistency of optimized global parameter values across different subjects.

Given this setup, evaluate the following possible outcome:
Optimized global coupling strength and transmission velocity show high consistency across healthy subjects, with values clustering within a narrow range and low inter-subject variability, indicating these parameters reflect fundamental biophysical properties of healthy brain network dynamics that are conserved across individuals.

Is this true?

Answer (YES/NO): NO